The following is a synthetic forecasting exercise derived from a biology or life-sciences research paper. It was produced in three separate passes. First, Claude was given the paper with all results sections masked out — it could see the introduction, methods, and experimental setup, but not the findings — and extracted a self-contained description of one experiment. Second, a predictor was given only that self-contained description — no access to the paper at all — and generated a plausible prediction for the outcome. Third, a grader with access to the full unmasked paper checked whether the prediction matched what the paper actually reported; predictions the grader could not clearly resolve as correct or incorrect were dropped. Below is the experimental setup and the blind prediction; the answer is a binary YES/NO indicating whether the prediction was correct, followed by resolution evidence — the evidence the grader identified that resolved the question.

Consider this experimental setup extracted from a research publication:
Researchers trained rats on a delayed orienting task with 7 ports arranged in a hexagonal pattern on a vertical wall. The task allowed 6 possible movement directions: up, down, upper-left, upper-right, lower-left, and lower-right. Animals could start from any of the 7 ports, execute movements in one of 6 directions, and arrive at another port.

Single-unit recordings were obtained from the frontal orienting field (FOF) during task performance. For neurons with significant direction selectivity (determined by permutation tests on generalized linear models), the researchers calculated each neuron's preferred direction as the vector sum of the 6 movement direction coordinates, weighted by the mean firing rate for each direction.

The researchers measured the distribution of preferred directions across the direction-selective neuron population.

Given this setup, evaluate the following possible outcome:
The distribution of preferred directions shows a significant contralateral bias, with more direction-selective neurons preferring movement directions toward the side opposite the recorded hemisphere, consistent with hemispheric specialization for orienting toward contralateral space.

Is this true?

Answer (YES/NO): NO